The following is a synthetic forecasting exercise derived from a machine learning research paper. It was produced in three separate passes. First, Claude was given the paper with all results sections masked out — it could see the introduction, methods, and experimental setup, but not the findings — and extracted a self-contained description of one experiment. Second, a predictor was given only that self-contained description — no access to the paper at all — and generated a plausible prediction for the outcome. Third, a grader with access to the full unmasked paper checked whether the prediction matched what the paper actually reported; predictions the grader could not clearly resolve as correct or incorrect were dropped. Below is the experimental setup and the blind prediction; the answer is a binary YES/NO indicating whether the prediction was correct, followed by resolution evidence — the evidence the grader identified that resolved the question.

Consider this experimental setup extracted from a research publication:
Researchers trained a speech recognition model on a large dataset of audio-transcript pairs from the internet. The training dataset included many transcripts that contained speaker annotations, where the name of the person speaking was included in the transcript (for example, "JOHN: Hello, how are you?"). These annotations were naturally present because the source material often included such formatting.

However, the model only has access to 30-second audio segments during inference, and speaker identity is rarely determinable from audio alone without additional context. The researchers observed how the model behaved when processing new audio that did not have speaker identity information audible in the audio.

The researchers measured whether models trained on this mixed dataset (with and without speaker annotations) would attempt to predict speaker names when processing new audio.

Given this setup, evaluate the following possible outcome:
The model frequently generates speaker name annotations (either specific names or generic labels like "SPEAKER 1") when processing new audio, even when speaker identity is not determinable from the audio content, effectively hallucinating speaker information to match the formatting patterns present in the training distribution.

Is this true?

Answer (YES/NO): YES